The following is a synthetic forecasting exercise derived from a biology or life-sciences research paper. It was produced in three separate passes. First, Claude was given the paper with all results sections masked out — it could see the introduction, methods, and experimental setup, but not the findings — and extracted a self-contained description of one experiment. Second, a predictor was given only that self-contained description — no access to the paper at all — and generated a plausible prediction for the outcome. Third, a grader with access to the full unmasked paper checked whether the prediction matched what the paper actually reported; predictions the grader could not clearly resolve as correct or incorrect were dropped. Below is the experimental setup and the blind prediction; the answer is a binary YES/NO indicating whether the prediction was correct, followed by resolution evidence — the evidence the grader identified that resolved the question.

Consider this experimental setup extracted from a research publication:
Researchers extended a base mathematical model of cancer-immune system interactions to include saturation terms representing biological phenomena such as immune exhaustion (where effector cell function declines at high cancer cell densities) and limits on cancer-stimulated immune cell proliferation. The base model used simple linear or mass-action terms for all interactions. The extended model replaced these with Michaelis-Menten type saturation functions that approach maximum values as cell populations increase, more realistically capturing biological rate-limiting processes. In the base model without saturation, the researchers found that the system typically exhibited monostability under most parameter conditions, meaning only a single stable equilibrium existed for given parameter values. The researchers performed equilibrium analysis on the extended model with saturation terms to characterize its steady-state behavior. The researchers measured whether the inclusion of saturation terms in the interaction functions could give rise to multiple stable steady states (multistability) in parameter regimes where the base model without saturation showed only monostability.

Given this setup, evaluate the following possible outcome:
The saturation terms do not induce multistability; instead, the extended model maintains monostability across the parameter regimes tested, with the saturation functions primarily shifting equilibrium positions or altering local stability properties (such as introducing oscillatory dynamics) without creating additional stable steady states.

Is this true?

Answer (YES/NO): NO